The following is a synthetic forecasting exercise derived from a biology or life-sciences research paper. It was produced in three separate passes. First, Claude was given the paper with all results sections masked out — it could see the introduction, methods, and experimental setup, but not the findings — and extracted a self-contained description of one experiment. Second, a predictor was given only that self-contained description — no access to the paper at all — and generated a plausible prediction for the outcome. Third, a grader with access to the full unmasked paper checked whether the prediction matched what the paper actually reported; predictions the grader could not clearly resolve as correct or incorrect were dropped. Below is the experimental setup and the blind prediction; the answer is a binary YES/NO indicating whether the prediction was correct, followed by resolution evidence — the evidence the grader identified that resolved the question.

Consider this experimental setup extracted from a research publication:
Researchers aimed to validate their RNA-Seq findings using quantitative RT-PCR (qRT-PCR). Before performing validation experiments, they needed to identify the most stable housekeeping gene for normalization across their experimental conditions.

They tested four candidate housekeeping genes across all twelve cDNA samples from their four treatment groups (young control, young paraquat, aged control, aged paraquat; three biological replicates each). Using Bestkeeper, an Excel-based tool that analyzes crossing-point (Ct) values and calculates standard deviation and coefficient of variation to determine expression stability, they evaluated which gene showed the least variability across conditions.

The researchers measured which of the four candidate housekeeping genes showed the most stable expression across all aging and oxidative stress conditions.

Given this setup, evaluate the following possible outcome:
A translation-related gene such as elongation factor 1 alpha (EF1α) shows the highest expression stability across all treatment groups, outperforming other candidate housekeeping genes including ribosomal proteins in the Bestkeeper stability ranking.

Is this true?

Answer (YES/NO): NO